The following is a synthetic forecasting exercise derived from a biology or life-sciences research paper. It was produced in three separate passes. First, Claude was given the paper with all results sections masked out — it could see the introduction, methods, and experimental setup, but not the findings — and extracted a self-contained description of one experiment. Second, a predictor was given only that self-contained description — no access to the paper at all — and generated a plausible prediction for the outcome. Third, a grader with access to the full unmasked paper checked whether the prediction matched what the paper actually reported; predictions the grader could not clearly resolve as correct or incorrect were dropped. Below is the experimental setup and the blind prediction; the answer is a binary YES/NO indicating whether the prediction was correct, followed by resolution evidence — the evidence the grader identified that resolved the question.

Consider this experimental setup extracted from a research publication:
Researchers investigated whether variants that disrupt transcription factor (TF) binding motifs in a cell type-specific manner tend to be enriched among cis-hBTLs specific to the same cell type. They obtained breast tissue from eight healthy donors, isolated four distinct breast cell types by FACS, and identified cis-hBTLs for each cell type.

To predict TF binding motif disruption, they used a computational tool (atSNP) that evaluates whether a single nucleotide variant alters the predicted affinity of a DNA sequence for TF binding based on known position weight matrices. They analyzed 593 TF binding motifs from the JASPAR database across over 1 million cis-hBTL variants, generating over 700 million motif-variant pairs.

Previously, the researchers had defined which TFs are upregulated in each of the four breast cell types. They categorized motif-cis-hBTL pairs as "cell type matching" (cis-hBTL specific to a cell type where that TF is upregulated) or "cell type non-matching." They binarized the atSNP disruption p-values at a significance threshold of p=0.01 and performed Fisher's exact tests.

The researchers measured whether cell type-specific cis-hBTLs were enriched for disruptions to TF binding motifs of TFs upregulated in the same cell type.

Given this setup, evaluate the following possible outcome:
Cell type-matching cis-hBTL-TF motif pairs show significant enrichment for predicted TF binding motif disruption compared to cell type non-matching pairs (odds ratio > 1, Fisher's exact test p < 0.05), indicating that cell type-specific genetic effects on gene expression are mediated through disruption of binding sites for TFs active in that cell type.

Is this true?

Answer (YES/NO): YES